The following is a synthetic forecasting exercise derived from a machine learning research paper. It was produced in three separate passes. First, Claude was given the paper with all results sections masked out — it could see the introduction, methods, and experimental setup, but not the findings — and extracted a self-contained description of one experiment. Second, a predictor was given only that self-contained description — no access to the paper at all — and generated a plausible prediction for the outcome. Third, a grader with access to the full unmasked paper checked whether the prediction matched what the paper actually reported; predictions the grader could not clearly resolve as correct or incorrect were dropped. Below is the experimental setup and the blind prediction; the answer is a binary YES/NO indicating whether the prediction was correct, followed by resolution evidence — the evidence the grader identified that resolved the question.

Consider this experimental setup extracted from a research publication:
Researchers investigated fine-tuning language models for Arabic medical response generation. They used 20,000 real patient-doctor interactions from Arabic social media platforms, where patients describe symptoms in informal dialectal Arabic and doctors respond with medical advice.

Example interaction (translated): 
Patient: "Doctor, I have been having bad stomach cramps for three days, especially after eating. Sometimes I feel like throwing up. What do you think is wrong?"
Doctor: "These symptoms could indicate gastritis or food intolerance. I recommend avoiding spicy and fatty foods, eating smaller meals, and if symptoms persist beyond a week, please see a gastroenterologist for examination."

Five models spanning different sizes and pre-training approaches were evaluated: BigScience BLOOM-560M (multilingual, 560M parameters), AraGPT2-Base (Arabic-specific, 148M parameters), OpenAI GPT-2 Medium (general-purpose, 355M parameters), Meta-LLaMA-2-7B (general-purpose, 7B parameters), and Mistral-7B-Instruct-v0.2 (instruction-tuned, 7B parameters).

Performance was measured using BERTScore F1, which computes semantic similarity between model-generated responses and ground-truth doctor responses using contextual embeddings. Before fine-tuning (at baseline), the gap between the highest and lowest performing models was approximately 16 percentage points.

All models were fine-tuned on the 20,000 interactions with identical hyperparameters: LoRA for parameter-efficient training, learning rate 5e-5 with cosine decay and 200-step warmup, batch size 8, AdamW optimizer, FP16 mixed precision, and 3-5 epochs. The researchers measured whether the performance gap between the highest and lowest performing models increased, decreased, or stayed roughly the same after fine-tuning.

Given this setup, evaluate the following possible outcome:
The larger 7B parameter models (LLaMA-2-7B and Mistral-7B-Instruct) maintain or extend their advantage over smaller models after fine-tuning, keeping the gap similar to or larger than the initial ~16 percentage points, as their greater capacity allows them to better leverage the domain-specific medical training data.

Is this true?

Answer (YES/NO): NO